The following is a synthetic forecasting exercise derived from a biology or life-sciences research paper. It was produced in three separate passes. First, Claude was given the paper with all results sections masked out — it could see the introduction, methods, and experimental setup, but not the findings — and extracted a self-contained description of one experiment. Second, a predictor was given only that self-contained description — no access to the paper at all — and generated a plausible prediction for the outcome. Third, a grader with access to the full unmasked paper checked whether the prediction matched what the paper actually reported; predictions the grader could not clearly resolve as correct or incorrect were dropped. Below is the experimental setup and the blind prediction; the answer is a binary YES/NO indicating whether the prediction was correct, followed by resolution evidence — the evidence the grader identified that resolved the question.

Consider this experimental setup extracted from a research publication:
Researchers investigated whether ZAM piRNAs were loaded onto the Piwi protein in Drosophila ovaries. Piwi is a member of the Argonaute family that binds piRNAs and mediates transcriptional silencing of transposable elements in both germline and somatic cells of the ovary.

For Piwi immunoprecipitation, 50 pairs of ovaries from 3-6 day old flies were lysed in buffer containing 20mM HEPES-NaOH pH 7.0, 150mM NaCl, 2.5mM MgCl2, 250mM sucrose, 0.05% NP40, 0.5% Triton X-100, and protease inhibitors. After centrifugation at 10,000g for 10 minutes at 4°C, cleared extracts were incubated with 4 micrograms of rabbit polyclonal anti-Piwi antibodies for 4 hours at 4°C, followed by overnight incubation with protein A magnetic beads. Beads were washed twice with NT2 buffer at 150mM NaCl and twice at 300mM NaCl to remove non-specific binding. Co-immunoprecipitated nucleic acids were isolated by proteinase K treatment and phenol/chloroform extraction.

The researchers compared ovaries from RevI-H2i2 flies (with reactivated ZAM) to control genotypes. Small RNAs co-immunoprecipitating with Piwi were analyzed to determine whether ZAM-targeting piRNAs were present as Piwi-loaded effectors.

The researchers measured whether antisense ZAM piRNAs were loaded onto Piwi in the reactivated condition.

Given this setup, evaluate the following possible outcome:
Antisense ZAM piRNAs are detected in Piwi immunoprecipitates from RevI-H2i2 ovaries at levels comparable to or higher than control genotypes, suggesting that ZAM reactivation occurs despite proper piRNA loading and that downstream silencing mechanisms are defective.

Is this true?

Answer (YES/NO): NO